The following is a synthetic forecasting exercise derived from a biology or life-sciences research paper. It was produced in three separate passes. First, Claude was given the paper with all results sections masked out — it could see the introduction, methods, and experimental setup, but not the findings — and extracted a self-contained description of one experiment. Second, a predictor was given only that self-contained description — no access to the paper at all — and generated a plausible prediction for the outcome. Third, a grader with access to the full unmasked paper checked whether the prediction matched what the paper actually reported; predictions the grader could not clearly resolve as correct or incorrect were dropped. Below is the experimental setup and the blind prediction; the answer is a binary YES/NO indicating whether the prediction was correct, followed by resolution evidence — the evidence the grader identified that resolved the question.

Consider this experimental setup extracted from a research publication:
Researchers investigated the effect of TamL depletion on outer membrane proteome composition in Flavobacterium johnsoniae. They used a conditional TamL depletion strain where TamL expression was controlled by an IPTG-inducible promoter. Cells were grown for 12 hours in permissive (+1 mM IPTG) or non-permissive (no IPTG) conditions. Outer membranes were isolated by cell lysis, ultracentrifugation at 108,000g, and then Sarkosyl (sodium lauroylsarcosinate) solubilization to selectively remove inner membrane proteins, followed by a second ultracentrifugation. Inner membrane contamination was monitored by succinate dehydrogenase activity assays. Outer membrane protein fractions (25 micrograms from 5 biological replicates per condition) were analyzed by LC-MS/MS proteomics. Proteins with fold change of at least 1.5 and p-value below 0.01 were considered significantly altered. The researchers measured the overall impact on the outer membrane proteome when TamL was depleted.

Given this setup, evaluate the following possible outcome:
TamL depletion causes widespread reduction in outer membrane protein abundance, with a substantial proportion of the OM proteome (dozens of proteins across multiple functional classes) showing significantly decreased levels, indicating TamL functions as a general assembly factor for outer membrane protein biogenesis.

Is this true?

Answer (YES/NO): NO